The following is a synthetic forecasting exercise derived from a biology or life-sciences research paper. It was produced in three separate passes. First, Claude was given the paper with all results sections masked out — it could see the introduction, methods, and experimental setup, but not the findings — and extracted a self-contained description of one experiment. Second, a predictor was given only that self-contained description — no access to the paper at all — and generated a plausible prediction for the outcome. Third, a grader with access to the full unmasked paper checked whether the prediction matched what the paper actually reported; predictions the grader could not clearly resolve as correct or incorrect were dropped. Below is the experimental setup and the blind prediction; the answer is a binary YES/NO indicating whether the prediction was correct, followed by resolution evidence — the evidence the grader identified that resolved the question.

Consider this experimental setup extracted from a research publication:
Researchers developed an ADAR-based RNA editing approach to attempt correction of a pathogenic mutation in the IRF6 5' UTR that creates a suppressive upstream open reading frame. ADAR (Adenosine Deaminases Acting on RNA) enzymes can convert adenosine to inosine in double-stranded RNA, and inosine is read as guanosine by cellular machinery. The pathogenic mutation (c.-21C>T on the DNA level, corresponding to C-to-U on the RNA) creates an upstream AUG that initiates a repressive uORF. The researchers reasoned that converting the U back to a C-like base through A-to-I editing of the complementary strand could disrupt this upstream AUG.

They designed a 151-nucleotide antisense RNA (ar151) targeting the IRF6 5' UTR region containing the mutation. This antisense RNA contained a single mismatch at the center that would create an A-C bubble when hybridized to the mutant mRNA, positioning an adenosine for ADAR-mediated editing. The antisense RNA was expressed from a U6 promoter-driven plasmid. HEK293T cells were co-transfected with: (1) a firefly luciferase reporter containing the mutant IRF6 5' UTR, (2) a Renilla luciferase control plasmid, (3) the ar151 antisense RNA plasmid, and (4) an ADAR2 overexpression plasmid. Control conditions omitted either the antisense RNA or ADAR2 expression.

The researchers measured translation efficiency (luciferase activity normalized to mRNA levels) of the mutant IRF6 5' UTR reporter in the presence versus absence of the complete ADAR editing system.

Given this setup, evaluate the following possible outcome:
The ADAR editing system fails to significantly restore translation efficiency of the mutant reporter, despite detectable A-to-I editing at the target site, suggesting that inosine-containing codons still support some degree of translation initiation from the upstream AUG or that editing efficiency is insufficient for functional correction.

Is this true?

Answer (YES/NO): NO